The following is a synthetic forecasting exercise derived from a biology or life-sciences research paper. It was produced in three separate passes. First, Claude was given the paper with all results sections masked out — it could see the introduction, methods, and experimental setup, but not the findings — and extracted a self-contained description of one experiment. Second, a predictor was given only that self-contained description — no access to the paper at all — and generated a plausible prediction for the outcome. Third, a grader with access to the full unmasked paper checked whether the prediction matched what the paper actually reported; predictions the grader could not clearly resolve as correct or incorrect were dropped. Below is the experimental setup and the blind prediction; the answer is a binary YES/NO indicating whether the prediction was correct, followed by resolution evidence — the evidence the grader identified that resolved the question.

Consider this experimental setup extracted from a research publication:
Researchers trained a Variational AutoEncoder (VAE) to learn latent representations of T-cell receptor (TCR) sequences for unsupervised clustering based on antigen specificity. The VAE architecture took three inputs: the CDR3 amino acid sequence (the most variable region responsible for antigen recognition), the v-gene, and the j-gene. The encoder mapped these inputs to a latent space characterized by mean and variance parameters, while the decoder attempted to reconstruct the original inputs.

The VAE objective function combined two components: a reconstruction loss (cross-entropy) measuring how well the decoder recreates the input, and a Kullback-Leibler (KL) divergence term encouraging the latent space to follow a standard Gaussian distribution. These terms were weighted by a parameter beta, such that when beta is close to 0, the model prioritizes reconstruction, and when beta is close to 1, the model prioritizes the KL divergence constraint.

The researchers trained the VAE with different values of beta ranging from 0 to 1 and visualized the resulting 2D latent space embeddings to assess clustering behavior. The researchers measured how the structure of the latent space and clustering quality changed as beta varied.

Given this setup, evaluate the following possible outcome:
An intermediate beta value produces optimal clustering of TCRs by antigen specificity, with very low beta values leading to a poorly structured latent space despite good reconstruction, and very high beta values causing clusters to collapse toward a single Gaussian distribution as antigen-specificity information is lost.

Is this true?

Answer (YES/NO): NO